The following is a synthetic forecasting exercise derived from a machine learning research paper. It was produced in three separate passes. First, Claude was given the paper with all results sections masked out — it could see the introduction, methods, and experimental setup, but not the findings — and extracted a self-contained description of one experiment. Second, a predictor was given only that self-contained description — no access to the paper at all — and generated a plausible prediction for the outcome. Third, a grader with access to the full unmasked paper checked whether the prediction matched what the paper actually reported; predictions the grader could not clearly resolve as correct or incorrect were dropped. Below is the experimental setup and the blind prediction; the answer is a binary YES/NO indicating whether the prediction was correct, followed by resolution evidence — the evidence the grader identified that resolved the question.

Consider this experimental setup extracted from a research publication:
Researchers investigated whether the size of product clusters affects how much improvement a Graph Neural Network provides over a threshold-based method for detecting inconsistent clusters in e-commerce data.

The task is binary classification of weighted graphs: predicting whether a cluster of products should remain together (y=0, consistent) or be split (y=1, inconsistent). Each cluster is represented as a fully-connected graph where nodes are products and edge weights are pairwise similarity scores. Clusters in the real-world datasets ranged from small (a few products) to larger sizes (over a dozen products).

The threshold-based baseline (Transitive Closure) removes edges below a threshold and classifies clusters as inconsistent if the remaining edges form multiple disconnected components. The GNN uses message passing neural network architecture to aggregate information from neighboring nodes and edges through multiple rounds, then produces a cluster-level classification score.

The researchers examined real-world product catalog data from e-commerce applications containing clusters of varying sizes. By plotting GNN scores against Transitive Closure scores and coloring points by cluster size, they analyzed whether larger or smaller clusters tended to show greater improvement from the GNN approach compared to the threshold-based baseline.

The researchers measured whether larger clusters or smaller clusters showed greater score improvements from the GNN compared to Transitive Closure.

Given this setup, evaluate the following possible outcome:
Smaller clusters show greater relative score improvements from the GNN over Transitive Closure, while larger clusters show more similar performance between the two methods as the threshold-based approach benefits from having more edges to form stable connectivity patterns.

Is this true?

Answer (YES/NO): NO